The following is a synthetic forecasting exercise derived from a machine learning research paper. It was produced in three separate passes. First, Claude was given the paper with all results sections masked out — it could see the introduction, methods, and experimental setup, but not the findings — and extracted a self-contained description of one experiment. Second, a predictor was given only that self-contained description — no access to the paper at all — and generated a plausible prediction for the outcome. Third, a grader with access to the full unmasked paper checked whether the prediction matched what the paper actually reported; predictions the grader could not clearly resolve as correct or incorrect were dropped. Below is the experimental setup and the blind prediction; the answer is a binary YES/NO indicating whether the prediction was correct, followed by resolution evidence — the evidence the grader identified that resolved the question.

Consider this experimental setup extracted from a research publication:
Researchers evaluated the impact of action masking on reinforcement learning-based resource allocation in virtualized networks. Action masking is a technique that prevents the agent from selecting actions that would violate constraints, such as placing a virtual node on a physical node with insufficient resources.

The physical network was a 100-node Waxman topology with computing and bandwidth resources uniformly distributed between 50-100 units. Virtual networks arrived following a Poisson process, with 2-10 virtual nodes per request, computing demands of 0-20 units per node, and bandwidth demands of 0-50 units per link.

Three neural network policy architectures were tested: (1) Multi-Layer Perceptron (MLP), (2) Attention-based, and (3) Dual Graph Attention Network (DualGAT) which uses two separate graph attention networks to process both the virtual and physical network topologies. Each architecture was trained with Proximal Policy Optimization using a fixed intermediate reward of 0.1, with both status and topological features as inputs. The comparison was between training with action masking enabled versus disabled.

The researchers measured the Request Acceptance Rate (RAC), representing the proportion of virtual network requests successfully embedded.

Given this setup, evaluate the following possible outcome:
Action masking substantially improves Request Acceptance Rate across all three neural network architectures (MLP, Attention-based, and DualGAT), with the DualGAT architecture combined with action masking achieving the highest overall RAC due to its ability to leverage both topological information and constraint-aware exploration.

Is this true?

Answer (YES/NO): YES